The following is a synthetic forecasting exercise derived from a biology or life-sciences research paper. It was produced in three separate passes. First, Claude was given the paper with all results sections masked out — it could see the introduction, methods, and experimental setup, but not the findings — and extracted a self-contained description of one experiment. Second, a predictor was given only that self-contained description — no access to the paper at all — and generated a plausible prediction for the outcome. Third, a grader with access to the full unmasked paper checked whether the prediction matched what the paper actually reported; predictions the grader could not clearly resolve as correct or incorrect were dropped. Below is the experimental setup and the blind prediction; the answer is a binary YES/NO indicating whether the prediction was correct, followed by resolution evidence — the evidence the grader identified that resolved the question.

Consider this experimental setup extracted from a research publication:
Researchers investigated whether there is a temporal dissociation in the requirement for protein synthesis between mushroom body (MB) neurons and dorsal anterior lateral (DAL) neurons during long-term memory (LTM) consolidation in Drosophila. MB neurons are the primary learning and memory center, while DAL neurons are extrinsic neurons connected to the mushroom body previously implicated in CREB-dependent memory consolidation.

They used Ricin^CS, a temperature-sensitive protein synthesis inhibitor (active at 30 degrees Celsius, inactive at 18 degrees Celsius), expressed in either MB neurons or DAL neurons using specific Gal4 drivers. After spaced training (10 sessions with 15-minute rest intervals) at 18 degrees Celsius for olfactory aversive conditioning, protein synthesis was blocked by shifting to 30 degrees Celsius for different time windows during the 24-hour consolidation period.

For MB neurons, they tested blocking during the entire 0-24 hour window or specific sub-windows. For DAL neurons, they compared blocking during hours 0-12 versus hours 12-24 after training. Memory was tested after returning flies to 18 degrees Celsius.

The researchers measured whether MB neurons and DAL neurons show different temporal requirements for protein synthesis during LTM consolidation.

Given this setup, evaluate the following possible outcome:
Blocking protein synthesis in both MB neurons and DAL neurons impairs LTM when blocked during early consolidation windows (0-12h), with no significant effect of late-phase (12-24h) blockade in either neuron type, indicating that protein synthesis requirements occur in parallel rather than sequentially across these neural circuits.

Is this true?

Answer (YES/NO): NO